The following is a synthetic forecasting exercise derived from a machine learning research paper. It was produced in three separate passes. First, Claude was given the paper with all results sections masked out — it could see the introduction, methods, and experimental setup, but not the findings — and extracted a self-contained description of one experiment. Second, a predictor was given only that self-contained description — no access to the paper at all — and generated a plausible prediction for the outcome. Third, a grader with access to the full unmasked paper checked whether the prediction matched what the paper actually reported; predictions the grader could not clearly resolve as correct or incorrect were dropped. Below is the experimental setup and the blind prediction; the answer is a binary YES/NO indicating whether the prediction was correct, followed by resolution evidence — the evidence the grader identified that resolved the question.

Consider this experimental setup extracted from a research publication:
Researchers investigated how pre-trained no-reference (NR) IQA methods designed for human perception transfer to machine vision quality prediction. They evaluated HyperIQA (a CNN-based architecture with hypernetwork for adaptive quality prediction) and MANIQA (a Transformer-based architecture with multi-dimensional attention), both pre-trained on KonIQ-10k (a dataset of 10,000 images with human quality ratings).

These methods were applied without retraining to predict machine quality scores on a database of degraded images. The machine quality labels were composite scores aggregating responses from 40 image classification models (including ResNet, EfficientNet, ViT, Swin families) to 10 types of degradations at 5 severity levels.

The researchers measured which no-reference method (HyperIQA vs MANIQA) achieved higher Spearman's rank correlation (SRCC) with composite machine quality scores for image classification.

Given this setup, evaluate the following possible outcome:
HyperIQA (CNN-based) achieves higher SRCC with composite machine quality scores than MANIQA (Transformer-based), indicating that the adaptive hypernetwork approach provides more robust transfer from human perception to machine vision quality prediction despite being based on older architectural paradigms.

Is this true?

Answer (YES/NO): NO